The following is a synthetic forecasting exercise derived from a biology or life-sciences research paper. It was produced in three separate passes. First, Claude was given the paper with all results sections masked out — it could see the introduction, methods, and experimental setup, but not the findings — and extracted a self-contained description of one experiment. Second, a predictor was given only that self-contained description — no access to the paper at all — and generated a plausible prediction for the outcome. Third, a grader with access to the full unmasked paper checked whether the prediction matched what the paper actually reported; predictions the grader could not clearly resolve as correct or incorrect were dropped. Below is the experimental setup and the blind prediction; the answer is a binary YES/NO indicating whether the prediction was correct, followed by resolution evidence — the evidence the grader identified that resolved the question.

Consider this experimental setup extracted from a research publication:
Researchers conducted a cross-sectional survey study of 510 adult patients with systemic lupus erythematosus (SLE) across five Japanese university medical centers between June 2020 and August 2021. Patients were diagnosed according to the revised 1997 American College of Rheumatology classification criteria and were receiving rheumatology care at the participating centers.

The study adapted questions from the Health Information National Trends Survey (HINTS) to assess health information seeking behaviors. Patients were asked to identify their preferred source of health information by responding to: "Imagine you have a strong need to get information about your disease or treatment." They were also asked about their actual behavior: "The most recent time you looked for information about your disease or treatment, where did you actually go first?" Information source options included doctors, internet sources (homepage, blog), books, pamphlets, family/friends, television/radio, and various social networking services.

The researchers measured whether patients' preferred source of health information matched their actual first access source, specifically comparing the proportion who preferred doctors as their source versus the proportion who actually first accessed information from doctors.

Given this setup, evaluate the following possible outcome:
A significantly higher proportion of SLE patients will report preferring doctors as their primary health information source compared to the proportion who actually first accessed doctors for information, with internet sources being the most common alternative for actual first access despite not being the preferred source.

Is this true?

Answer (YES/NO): YES